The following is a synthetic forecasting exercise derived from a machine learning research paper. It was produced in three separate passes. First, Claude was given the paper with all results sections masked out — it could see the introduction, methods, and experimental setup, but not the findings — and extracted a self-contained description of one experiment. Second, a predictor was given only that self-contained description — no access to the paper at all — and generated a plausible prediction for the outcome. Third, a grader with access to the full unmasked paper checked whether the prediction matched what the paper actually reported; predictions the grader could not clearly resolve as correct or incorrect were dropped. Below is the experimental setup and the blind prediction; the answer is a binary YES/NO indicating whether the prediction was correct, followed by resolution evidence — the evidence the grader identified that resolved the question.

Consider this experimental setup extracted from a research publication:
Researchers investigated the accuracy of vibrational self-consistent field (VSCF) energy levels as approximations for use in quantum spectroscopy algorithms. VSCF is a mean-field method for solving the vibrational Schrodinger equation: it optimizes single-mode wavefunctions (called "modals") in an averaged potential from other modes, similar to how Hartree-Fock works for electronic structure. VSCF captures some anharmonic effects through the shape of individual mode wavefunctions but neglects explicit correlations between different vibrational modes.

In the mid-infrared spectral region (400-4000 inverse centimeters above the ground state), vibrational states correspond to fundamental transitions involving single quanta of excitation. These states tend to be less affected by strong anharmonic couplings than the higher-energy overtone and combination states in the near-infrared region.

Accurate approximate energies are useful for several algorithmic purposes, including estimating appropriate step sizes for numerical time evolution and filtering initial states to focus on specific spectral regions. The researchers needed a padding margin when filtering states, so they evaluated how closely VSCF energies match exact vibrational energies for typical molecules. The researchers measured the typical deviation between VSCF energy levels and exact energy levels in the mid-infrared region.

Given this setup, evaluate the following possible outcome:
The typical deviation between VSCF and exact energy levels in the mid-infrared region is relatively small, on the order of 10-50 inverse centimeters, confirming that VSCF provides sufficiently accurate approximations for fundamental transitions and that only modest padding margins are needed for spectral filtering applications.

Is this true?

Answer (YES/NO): NO